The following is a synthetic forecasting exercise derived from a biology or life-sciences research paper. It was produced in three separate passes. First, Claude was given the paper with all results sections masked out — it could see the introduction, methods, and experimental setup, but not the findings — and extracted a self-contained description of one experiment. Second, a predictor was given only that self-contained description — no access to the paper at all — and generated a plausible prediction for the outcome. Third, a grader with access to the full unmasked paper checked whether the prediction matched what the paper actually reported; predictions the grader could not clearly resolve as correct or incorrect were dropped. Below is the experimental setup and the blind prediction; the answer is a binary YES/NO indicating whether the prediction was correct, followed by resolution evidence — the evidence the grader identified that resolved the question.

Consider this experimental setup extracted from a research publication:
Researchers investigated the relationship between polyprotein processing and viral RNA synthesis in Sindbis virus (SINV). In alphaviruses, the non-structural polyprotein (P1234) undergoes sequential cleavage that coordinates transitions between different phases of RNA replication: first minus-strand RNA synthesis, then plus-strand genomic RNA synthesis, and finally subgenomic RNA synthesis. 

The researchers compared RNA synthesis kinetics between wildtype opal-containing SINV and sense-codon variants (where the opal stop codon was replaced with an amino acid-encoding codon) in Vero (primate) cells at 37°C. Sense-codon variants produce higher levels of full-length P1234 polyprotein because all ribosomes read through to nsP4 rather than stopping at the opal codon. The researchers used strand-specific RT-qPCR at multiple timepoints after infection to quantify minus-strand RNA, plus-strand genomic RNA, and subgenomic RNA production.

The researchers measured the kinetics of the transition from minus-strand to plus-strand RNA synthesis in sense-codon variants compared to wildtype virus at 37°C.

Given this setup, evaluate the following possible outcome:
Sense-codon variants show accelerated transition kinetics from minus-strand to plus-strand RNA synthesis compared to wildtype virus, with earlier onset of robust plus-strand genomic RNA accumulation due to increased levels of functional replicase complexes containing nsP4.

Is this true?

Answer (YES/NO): NO